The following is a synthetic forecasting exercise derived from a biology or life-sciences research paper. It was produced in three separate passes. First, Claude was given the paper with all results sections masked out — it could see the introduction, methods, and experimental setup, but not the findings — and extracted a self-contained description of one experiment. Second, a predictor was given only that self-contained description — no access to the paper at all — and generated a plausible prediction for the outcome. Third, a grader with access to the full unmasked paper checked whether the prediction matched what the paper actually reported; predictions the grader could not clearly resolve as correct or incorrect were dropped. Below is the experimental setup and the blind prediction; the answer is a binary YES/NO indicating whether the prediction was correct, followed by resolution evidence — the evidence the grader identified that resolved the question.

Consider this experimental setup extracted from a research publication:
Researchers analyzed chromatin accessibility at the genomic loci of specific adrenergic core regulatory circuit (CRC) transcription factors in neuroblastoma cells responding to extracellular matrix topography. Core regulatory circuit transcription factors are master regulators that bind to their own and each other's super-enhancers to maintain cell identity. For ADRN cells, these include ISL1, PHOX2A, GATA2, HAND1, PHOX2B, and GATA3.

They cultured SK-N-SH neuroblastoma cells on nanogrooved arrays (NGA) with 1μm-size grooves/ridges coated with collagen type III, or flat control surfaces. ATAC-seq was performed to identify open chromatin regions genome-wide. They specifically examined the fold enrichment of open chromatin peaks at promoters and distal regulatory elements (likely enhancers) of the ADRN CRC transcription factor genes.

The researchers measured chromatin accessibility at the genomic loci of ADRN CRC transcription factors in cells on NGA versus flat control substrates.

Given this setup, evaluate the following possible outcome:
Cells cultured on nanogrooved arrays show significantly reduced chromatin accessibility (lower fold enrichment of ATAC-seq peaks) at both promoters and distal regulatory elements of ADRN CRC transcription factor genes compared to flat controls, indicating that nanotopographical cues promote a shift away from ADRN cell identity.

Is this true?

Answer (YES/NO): YES